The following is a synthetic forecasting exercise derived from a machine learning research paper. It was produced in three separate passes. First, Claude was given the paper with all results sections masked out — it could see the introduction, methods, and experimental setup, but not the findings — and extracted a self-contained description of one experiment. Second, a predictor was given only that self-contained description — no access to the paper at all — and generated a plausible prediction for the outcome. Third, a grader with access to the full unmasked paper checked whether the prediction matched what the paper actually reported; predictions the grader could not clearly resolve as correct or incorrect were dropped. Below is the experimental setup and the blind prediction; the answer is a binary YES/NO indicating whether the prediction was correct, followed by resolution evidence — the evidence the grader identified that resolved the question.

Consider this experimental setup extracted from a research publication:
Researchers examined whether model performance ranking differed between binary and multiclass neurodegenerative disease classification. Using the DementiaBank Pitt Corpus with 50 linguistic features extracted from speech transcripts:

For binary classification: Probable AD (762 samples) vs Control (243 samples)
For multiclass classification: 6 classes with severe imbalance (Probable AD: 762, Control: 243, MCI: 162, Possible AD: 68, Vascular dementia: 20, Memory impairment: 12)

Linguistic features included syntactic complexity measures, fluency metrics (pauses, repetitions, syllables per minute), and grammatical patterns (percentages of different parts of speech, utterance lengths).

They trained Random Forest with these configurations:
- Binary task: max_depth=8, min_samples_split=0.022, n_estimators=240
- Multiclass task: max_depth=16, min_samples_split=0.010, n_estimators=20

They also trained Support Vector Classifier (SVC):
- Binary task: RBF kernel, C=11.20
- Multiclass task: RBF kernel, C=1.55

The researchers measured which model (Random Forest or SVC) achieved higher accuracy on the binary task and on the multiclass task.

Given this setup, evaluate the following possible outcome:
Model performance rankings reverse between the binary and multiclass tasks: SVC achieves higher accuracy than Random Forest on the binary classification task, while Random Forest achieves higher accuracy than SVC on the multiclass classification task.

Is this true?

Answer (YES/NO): NO